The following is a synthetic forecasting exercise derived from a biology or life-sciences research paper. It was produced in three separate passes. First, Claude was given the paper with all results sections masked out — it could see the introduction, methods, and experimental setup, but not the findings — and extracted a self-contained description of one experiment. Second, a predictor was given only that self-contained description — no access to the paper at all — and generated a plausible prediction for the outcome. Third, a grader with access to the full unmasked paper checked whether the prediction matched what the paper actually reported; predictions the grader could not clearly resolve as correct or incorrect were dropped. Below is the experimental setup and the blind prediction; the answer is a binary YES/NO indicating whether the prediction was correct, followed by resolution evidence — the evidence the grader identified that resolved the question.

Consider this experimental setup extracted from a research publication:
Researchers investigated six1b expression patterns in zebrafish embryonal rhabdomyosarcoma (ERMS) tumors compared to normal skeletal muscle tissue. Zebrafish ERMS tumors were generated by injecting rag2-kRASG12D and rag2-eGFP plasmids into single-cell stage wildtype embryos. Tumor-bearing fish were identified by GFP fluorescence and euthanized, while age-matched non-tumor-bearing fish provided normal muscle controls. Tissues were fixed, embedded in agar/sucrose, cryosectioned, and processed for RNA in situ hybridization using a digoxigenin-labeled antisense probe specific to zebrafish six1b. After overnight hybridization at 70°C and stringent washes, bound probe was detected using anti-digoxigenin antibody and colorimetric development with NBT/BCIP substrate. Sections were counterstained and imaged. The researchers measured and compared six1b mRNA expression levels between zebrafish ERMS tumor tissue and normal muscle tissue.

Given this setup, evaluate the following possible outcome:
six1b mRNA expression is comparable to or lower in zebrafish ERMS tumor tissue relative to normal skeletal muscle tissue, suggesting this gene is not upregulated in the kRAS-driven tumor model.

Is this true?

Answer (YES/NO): NO